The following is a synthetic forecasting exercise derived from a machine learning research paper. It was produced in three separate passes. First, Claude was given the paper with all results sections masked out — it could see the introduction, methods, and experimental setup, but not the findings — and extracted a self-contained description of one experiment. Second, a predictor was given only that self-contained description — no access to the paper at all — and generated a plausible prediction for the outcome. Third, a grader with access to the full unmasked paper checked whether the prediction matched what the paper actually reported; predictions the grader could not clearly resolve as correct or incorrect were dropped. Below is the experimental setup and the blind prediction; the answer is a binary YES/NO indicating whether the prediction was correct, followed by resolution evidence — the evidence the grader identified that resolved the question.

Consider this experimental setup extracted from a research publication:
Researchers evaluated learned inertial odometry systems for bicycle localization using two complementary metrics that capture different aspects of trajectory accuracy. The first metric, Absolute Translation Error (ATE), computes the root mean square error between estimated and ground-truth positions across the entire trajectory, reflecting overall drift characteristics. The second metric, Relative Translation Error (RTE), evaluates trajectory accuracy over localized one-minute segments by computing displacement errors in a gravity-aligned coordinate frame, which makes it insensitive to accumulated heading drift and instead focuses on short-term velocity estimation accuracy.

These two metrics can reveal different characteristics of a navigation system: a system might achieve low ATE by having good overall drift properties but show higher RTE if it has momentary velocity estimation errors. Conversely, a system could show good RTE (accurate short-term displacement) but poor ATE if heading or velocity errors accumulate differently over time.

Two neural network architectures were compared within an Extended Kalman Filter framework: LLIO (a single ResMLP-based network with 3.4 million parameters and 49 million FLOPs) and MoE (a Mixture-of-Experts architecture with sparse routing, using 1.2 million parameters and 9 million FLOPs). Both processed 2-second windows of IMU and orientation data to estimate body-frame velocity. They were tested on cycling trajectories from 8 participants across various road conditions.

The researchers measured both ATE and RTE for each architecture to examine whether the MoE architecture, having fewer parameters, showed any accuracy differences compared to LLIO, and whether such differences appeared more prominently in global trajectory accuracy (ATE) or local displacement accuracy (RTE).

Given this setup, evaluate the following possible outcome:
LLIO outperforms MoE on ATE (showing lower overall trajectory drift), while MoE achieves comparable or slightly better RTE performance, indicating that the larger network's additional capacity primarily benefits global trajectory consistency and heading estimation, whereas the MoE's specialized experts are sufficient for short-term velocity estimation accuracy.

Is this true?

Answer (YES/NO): NO